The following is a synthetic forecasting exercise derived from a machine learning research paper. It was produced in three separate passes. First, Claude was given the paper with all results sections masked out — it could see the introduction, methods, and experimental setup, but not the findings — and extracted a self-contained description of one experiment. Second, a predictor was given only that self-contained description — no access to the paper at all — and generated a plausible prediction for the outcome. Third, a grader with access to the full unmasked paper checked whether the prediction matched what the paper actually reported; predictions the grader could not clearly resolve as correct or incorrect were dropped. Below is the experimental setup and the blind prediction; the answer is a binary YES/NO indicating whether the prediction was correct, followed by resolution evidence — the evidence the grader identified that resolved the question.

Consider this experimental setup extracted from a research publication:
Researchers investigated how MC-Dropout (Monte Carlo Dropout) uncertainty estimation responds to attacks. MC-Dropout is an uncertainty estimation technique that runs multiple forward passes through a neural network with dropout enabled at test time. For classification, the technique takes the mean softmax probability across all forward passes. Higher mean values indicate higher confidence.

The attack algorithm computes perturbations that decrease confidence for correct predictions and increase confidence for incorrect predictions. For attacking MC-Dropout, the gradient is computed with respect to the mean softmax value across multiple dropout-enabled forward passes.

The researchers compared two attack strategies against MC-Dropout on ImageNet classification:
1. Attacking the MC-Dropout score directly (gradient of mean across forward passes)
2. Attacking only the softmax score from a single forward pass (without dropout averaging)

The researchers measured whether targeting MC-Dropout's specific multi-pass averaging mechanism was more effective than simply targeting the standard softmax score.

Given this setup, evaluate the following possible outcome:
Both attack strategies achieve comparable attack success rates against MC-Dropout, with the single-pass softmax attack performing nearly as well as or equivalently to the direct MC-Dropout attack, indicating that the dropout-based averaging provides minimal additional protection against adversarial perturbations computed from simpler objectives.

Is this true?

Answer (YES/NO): NO